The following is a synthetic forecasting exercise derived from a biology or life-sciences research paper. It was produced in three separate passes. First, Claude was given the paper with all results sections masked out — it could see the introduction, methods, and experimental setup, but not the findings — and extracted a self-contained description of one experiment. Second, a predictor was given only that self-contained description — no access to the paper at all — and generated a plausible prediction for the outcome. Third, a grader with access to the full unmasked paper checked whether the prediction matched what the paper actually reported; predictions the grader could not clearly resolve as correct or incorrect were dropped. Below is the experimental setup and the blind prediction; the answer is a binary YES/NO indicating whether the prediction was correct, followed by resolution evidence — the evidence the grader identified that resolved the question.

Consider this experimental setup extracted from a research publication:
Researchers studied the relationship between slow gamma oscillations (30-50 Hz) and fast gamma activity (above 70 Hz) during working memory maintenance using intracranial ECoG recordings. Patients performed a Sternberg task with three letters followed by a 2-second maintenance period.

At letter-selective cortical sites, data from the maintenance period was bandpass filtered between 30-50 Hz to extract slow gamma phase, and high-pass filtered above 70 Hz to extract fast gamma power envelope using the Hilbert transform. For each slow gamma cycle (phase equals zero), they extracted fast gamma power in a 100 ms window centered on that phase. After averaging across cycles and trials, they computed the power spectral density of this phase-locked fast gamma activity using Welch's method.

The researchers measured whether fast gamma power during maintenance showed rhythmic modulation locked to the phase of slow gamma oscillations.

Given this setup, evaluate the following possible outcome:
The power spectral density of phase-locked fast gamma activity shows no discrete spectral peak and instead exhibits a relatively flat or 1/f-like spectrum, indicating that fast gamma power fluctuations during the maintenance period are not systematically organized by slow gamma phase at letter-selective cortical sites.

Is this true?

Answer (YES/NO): NO